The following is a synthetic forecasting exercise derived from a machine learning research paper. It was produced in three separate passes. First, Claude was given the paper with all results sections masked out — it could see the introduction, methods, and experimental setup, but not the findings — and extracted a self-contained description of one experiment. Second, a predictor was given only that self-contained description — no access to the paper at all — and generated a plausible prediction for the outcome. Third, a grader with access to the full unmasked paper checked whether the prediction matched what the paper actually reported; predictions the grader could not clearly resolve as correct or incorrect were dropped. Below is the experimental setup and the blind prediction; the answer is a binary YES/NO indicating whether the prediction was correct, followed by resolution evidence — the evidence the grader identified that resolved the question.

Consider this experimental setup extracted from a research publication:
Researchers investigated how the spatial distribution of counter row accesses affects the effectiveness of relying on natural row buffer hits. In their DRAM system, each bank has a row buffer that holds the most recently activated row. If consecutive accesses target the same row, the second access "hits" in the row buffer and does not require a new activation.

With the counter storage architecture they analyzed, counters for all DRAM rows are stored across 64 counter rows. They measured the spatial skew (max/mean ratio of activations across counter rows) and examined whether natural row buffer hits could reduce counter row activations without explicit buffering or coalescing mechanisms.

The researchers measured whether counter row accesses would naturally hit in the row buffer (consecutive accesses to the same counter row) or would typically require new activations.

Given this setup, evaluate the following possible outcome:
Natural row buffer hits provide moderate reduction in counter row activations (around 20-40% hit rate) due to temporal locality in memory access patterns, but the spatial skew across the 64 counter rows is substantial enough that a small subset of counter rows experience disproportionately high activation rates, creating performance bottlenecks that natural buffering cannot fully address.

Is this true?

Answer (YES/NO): NO